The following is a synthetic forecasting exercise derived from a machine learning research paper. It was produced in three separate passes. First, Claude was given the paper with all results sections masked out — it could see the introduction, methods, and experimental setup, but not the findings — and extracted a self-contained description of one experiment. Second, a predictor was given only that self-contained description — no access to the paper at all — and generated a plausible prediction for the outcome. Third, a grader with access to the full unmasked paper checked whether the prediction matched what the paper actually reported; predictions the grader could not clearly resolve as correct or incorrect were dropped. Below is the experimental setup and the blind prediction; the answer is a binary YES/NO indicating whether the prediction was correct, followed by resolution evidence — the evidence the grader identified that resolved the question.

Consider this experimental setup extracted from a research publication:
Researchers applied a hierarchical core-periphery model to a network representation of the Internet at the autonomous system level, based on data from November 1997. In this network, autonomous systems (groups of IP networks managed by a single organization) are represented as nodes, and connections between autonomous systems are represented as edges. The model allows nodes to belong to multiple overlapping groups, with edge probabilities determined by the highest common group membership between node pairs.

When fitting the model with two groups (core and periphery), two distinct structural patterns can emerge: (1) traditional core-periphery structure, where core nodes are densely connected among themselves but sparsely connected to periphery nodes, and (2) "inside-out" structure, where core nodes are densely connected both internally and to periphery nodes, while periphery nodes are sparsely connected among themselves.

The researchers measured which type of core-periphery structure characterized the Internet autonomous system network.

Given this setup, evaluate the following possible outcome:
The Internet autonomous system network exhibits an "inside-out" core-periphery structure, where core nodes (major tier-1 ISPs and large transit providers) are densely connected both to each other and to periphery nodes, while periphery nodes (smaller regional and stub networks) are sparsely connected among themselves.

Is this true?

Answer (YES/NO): YES